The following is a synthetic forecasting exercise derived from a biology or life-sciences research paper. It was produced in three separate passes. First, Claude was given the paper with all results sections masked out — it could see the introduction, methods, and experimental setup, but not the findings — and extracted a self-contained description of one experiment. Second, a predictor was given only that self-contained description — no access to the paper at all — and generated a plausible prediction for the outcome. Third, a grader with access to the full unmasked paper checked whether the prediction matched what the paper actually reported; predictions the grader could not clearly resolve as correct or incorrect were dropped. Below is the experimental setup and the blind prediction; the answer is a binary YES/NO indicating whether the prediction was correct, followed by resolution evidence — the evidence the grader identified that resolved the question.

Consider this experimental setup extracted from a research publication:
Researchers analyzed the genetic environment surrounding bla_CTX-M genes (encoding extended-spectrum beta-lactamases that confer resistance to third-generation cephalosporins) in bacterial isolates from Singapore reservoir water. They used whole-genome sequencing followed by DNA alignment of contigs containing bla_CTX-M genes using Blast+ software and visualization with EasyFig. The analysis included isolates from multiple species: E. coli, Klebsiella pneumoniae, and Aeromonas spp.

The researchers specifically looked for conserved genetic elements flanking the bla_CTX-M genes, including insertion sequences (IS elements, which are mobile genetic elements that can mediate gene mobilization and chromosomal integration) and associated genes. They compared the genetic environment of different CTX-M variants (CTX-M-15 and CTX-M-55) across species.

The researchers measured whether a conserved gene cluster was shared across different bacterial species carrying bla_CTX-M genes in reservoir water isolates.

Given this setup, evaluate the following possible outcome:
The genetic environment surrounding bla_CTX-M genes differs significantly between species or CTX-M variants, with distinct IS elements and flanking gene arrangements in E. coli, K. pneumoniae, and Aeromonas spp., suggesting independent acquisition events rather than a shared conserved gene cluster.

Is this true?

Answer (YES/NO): NO